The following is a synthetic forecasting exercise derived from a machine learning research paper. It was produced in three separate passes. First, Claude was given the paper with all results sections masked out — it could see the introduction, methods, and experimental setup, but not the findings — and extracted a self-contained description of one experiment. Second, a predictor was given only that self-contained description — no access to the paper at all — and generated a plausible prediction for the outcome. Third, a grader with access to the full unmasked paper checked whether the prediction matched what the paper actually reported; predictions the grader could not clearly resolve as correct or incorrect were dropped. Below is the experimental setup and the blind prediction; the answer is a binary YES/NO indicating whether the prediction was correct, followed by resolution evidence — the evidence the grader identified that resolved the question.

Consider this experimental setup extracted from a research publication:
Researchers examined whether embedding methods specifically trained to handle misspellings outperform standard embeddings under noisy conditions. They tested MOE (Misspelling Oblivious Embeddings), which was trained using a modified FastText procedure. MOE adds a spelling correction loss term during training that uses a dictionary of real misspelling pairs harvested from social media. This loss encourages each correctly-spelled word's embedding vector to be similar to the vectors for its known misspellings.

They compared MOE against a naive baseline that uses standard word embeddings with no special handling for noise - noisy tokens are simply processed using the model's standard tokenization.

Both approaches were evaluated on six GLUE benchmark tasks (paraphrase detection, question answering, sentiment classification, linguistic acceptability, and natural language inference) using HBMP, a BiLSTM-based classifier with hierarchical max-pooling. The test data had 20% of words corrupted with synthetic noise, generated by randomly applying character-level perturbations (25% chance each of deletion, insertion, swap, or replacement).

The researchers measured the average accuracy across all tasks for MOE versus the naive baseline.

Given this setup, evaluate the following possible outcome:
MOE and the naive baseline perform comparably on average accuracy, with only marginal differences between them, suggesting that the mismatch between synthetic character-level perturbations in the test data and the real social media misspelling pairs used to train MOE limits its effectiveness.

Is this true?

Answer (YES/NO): NO